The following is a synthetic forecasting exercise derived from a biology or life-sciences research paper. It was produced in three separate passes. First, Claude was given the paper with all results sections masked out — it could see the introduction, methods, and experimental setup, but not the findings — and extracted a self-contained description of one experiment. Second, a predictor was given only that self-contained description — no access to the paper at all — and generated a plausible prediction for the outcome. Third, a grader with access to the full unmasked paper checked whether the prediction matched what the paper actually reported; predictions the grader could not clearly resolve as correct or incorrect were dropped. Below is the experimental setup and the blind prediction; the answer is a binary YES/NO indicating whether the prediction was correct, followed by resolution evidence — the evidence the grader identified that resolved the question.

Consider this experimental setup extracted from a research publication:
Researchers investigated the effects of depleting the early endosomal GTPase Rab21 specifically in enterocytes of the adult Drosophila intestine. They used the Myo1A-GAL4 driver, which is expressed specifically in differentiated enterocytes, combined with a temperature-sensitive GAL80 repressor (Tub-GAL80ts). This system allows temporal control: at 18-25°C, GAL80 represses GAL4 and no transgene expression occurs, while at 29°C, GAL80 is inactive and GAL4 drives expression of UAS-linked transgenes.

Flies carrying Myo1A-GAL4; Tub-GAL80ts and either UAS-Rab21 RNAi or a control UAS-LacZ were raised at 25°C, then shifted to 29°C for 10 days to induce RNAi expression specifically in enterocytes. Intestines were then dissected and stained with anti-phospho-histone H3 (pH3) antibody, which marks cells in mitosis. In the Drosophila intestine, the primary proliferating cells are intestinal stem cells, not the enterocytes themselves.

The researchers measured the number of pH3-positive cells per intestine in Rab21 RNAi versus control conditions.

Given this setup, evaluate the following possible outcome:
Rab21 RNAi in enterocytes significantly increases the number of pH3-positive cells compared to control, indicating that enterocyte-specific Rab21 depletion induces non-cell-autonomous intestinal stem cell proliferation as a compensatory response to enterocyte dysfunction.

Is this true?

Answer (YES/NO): YES